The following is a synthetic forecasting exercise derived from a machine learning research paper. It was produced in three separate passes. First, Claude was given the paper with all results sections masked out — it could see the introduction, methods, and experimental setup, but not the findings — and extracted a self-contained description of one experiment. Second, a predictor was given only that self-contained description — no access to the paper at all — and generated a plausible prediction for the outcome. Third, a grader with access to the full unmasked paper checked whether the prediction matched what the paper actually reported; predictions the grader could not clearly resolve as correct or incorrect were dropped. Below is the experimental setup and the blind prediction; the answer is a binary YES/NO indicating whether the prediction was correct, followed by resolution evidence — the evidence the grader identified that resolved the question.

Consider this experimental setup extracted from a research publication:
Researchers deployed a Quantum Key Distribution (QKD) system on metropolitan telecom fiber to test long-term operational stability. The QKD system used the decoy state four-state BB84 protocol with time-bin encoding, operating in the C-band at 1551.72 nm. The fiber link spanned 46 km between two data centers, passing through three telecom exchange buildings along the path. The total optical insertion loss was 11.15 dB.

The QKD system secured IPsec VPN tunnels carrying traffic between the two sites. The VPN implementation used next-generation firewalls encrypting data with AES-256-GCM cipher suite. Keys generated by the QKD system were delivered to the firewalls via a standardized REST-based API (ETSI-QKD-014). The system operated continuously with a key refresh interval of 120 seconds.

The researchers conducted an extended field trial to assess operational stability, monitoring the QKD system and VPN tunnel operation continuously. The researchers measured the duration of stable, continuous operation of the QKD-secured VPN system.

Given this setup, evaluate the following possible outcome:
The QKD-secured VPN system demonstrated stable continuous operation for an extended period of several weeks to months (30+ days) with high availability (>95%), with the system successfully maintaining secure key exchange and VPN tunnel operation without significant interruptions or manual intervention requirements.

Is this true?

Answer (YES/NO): YES